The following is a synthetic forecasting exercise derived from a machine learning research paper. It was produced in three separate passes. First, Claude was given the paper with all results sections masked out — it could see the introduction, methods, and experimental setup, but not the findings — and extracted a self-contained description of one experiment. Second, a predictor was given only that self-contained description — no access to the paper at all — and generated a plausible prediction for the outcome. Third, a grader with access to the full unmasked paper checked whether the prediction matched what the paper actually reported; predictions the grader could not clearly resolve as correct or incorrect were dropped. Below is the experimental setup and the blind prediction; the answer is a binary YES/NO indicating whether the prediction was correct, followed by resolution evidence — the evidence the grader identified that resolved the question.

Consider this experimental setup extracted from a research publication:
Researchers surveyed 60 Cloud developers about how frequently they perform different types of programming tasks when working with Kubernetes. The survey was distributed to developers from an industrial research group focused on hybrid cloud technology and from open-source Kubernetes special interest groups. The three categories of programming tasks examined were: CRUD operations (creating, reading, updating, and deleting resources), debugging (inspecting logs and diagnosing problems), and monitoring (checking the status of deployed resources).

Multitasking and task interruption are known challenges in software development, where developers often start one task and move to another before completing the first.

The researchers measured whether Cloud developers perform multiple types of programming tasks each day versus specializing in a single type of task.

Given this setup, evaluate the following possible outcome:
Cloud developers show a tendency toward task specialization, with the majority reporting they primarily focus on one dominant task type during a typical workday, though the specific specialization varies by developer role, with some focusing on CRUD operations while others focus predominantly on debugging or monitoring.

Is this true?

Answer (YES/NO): NO